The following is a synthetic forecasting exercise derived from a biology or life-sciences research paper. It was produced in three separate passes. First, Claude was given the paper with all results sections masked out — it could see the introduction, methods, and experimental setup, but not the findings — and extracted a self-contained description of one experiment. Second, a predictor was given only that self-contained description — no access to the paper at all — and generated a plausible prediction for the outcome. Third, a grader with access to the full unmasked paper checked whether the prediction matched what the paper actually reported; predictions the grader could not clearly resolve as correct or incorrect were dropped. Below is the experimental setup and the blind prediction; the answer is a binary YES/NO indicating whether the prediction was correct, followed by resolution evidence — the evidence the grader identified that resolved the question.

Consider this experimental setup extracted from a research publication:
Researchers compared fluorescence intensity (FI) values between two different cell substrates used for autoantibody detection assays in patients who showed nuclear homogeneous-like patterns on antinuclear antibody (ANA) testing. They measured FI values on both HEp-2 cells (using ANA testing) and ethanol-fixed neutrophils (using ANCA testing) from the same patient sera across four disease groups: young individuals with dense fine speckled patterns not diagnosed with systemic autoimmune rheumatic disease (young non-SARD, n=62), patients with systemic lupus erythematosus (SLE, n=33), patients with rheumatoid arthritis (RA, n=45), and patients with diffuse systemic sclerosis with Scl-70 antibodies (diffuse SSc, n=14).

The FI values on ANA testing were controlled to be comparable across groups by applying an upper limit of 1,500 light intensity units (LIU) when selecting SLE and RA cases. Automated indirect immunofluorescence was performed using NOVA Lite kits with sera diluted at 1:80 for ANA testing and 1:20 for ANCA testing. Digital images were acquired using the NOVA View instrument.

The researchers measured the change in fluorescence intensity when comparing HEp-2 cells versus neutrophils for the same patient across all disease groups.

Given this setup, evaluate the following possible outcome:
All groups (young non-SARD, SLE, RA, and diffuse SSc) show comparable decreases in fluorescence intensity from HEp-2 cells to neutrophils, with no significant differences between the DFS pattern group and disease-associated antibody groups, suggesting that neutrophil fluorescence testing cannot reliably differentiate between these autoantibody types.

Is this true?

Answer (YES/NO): NO